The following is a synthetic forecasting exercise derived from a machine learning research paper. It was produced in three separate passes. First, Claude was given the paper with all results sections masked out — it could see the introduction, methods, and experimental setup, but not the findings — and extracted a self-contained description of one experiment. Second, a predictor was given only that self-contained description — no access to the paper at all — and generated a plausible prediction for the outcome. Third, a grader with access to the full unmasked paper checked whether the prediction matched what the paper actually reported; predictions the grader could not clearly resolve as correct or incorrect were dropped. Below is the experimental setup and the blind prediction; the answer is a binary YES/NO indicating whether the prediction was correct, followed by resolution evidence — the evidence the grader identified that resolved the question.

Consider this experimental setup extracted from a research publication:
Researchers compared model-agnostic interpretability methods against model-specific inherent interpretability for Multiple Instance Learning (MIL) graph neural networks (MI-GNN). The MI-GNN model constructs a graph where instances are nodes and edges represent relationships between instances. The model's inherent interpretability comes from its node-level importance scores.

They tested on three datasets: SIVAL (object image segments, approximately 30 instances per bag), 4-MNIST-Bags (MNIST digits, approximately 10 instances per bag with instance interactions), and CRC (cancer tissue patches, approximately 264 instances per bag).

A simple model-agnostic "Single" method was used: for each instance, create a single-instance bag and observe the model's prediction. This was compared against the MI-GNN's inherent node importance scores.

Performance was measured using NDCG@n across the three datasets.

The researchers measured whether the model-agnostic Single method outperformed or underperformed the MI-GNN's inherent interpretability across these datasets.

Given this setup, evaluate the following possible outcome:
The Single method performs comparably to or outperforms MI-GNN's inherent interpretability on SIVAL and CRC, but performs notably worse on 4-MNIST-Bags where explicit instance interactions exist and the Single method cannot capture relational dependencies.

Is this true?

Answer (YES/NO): NO